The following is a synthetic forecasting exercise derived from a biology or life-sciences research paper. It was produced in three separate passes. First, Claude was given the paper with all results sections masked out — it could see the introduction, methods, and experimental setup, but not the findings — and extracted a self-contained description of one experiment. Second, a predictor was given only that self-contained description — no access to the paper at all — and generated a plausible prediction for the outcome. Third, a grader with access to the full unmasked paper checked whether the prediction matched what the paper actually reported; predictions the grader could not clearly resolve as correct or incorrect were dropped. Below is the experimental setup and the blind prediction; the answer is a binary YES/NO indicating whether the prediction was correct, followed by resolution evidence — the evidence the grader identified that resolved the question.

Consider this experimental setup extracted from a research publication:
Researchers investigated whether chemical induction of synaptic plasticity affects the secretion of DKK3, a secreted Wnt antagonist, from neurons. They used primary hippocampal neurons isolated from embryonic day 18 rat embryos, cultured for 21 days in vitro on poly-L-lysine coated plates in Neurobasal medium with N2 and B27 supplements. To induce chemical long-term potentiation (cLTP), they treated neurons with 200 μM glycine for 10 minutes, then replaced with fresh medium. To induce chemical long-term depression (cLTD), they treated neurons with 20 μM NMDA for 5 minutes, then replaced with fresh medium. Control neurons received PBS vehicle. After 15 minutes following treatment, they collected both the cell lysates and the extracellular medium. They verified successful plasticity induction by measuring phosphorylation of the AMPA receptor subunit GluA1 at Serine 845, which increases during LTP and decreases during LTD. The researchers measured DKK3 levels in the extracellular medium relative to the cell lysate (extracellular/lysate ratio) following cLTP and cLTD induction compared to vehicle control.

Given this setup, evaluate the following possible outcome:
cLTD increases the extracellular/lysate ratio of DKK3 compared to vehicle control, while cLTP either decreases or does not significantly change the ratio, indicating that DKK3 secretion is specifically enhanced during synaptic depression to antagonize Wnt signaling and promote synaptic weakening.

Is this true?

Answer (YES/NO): YES